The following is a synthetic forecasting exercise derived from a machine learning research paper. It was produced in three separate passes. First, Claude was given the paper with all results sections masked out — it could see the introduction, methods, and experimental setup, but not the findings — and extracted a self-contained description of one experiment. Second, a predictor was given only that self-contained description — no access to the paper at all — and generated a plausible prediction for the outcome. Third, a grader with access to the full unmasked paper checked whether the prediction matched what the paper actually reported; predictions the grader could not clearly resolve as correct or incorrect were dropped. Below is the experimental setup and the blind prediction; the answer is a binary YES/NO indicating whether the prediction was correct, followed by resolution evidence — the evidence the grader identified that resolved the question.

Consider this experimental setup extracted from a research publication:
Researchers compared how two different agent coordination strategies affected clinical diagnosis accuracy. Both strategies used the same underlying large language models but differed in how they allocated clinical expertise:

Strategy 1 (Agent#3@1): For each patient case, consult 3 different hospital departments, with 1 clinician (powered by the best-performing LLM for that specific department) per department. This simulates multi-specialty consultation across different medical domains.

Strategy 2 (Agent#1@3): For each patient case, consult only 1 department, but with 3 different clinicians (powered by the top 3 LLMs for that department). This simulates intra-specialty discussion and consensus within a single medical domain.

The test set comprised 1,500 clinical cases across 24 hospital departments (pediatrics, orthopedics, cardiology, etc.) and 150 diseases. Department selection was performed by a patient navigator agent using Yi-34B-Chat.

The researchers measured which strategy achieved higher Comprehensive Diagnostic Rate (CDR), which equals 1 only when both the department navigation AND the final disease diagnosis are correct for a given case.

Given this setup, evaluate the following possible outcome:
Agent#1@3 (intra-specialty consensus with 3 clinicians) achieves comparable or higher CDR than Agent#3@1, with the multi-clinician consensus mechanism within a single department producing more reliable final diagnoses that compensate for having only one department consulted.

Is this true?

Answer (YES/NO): YES